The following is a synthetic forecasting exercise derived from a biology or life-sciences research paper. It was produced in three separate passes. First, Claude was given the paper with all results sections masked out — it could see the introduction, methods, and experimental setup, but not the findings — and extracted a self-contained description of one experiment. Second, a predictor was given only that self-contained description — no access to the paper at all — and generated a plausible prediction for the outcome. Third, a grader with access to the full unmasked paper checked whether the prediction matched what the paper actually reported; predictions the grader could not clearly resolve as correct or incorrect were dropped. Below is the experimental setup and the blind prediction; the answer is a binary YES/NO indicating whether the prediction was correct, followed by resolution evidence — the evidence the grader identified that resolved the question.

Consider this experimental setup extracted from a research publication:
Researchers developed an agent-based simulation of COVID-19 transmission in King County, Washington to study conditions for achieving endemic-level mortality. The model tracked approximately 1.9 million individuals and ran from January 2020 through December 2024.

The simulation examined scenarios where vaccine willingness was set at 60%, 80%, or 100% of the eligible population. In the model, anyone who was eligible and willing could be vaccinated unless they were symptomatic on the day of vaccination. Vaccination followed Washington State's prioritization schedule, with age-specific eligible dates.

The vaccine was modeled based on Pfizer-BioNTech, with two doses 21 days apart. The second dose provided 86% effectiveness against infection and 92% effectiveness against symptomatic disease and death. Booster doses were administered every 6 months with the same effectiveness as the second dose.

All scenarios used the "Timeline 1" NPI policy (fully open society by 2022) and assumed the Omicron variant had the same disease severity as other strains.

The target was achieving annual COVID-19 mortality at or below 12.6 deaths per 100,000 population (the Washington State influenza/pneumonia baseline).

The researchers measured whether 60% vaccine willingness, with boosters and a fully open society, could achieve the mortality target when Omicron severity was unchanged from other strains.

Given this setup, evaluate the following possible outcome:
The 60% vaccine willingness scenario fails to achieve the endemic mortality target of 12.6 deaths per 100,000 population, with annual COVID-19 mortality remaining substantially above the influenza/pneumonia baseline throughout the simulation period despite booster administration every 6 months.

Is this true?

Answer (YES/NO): YES